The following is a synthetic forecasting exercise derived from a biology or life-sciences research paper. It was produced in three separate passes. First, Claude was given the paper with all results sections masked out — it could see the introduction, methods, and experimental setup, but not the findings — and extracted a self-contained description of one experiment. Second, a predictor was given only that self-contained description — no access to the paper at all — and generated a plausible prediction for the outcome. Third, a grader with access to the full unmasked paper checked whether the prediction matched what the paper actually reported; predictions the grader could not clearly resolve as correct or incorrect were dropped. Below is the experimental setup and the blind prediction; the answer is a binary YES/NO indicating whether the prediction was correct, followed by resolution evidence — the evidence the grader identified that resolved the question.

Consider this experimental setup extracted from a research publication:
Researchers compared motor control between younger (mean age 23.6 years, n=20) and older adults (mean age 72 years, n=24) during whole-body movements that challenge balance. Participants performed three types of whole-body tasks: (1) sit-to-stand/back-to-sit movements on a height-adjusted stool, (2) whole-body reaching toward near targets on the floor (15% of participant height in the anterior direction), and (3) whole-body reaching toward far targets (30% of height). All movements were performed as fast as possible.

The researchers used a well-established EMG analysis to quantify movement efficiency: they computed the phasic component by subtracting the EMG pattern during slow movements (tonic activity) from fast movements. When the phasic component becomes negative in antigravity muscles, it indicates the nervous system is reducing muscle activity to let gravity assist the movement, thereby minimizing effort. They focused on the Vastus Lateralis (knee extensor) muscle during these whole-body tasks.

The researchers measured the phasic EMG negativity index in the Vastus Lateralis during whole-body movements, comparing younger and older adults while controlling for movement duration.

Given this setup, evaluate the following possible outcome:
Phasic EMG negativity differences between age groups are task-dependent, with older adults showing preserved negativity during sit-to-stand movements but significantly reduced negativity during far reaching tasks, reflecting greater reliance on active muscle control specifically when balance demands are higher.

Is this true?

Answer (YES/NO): NO